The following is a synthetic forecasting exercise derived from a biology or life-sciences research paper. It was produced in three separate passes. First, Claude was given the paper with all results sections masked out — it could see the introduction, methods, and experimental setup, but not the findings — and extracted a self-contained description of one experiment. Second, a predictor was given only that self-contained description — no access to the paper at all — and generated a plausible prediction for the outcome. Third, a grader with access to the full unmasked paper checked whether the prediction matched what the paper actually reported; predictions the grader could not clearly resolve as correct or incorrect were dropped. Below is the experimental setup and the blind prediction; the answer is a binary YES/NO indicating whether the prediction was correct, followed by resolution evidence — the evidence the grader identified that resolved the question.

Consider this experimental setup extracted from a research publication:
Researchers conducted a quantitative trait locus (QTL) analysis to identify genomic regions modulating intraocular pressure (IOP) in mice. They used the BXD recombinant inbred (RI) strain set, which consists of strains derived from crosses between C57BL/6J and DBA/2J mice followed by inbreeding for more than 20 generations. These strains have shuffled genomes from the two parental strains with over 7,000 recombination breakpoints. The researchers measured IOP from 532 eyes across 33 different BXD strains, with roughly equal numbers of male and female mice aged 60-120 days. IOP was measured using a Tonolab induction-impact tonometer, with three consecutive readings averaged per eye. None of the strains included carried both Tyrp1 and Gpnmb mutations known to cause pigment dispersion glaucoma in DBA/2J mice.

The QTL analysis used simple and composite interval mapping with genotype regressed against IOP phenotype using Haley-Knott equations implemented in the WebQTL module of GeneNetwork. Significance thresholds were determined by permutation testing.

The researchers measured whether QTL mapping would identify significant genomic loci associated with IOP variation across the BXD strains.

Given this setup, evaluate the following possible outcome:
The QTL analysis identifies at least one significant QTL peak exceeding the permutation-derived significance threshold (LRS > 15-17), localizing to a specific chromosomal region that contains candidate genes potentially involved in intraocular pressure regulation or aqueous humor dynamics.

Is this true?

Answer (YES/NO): YES